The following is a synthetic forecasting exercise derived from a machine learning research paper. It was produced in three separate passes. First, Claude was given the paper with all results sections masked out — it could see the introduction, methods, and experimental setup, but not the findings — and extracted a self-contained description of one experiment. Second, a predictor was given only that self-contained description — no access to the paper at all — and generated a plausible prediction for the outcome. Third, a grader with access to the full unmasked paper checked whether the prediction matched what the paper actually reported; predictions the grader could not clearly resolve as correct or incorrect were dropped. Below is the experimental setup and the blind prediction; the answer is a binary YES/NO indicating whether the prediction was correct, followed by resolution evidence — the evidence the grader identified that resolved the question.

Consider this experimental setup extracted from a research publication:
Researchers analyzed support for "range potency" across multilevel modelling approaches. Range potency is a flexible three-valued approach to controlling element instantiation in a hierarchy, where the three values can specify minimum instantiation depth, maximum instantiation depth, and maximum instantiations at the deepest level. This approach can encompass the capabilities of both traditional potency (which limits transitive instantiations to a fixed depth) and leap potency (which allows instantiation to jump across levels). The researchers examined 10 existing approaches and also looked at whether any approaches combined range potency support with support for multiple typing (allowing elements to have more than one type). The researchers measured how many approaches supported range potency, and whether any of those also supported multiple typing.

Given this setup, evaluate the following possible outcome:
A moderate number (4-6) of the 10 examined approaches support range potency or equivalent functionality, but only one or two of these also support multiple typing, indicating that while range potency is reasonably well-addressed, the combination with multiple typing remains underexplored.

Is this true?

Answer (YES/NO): NO